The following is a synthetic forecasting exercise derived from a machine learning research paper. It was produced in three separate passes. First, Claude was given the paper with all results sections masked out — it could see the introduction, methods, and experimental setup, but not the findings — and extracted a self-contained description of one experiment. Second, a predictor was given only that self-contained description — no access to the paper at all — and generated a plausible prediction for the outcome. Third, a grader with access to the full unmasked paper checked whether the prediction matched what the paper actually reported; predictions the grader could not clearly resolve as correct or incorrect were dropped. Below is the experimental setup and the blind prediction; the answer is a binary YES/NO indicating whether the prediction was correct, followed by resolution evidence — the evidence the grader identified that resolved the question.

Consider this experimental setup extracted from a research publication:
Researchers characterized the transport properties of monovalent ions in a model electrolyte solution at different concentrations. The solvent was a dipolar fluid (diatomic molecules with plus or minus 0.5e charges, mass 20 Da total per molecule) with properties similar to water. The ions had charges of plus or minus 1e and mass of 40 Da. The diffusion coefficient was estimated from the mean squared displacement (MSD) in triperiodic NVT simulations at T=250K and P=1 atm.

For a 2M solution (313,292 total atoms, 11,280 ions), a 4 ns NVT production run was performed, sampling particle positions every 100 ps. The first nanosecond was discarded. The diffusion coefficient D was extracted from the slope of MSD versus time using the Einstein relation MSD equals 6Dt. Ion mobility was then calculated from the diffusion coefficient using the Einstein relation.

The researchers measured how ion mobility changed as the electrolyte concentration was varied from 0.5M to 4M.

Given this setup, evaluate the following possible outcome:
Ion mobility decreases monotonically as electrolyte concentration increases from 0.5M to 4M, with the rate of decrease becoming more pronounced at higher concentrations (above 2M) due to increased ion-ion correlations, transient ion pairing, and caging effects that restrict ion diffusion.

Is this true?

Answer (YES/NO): NO